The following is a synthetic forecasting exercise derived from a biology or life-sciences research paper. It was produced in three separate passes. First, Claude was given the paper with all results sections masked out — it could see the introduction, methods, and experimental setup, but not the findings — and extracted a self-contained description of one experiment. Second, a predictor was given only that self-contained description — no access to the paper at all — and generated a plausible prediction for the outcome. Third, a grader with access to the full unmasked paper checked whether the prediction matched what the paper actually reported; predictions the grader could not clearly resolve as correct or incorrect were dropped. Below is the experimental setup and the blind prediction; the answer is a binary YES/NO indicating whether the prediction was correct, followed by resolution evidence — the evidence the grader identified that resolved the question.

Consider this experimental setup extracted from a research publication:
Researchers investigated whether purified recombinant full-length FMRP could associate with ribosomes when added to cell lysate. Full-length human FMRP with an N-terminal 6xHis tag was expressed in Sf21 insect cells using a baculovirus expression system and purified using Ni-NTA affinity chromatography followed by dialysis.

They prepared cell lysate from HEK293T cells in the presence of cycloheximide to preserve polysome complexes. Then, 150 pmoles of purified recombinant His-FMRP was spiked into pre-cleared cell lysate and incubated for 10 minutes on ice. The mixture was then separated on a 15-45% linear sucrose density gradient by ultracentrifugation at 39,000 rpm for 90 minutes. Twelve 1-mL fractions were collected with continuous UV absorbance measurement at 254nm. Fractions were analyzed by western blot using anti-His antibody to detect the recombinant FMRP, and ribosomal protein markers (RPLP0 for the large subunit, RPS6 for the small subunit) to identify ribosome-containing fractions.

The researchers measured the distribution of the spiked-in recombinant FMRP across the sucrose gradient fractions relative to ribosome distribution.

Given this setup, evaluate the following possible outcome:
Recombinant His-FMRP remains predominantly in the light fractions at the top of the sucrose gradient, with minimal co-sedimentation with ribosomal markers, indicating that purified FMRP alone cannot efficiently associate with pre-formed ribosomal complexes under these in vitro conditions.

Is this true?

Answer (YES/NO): NO